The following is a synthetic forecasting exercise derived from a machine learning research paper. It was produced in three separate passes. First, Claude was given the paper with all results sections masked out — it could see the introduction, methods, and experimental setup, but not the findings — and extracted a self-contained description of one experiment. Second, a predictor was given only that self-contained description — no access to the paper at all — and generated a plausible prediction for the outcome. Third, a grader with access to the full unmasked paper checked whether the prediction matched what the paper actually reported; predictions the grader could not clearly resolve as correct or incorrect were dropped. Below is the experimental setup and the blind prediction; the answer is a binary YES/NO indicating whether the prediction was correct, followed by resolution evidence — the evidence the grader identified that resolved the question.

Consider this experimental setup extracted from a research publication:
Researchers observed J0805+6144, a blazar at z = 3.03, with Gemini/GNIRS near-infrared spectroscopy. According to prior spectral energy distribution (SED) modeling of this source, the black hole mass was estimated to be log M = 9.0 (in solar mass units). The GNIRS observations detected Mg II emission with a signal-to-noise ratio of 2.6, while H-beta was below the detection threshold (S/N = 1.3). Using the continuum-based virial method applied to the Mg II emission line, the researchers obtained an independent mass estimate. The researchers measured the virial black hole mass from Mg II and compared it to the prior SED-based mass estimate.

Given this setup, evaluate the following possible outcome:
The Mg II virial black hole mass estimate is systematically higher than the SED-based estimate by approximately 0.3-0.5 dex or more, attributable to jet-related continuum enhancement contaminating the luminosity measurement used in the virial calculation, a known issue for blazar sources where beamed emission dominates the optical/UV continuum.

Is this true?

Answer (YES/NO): YES